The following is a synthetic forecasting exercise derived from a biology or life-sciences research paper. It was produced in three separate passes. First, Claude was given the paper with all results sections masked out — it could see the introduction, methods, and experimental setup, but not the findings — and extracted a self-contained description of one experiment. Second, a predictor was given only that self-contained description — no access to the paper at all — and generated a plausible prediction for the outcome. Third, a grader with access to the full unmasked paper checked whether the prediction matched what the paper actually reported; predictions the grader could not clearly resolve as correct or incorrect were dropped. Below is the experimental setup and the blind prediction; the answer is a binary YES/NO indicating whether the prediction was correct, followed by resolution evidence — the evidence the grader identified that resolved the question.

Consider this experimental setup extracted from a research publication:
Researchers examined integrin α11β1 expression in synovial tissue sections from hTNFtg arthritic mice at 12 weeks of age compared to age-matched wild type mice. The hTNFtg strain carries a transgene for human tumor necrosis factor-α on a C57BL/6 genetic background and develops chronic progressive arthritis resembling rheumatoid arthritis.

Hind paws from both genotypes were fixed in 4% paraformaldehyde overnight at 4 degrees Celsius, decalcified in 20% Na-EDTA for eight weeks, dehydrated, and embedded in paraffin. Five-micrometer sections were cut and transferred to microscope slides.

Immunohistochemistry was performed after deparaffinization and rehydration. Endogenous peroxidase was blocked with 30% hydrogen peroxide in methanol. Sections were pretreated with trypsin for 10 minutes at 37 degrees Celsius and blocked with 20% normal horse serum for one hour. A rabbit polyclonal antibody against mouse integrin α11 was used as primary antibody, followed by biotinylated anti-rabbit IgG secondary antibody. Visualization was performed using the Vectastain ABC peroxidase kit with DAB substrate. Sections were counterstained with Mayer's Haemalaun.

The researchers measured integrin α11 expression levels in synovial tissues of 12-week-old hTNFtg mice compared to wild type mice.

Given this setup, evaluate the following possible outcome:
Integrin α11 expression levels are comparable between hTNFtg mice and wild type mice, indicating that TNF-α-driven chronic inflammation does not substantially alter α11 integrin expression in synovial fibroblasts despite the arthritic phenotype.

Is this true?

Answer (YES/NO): NO